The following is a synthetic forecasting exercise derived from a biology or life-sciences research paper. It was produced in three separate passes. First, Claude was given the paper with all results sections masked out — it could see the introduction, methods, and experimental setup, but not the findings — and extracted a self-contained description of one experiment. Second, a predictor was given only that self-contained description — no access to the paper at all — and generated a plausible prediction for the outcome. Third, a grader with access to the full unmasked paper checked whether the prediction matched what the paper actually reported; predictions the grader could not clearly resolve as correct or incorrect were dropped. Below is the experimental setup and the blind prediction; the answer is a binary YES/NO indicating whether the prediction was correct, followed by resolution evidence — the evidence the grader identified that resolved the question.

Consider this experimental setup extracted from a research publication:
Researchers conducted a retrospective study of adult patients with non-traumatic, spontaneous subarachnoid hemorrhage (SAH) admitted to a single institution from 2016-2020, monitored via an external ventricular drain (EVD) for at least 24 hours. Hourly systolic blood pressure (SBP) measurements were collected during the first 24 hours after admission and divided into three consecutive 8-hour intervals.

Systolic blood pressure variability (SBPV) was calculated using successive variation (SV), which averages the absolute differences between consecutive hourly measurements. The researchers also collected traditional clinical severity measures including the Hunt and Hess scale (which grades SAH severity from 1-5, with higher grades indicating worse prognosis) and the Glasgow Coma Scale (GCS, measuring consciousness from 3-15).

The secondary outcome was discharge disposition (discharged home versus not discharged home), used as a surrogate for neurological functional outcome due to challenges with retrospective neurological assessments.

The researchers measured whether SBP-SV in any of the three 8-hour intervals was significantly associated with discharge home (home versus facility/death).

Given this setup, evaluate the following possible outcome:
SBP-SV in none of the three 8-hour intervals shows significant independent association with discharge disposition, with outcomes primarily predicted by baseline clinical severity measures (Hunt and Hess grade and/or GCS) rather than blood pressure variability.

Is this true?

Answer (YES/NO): NO